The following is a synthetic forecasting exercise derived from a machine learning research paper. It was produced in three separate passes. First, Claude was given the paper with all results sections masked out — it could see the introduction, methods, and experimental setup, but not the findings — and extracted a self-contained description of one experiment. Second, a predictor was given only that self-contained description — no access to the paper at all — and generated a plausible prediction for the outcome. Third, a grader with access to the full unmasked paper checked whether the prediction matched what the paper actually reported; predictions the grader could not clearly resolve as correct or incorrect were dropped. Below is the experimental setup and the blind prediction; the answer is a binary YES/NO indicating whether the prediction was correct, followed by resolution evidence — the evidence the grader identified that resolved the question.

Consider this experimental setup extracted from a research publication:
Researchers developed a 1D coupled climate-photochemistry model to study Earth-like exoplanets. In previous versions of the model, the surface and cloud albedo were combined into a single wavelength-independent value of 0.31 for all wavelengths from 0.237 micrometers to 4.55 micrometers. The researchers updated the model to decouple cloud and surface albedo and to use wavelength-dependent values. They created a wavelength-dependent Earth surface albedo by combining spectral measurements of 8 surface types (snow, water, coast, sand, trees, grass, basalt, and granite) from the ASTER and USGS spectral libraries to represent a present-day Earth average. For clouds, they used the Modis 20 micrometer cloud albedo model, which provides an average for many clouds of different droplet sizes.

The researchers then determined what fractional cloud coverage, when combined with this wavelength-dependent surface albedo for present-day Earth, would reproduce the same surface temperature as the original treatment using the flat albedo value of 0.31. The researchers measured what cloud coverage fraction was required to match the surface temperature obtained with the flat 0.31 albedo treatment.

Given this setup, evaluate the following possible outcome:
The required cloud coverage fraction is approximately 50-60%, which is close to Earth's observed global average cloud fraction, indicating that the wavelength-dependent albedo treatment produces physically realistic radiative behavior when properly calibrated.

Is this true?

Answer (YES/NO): NO